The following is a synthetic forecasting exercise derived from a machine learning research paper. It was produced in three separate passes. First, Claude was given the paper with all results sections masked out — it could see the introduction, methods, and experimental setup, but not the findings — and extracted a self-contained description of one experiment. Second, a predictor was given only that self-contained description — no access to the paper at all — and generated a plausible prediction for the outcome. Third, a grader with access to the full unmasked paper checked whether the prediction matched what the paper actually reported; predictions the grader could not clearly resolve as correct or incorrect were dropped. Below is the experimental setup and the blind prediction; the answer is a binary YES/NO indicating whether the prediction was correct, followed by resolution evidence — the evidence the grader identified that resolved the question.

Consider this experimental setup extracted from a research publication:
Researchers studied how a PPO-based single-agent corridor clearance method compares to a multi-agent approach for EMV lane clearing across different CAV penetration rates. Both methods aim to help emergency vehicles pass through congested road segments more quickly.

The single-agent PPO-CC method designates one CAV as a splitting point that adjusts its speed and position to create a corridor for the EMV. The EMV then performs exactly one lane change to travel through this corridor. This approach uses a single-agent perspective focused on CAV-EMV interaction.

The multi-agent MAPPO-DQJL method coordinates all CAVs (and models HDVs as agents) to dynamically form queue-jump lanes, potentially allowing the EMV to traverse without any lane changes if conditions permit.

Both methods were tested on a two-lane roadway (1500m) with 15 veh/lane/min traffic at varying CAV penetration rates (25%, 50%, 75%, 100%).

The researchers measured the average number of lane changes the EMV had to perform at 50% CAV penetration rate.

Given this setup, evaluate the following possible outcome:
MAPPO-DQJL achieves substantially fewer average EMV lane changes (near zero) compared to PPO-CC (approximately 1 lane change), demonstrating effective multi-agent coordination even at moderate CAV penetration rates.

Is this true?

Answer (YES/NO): NO